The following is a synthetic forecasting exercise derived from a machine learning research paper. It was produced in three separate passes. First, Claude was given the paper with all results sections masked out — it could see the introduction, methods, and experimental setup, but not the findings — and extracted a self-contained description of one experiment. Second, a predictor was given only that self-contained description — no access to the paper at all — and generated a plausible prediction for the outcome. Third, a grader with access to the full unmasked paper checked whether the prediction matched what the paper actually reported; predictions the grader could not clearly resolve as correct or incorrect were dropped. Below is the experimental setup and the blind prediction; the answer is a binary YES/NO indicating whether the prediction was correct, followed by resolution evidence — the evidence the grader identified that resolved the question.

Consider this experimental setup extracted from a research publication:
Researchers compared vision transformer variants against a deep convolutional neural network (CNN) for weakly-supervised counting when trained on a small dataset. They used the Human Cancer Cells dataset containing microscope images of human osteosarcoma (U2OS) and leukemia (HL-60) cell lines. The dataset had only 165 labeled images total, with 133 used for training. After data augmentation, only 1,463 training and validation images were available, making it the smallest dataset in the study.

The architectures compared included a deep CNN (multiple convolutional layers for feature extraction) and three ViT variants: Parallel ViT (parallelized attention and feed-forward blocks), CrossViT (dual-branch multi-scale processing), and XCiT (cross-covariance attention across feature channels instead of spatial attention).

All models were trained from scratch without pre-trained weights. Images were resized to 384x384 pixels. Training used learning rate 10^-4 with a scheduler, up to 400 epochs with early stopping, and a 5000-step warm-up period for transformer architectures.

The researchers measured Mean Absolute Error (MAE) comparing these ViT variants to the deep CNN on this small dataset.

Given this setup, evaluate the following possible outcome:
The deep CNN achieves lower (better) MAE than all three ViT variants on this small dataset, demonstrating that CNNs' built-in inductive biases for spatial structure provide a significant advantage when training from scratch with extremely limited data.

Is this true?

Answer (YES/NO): NO